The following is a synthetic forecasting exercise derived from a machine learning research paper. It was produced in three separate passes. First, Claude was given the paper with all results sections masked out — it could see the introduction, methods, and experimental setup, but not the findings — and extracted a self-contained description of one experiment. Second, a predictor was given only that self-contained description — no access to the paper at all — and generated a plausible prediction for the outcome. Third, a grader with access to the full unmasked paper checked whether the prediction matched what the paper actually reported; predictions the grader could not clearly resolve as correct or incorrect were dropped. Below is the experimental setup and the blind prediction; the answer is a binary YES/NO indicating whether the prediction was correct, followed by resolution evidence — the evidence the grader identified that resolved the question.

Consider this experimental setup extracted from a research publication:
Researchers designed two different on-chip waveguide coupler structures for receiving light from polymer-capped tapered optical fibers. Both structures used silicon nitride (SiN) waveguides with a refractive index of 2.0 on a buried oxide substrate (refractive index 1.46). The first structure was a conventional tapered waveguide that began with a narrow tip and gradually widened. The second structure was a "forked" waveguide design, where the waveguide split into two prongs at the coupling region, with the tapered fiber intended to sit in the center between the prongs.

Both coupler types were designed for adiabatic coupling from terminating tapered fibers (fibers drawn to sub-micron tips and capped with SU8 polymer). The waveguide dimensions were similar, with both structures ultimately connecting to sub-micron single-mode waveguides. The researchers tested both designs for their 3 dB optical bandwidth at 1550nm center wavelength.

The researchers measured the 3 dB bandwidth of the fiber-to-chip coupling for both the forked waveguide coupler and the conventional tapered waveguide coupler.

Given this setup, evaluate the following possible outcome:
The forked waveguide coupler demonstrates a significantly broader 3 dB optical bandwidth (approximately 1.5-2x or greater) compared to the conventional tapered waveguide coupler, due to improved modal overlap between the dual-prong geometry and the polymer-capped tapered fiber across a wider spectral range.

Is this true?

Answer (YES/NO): NO